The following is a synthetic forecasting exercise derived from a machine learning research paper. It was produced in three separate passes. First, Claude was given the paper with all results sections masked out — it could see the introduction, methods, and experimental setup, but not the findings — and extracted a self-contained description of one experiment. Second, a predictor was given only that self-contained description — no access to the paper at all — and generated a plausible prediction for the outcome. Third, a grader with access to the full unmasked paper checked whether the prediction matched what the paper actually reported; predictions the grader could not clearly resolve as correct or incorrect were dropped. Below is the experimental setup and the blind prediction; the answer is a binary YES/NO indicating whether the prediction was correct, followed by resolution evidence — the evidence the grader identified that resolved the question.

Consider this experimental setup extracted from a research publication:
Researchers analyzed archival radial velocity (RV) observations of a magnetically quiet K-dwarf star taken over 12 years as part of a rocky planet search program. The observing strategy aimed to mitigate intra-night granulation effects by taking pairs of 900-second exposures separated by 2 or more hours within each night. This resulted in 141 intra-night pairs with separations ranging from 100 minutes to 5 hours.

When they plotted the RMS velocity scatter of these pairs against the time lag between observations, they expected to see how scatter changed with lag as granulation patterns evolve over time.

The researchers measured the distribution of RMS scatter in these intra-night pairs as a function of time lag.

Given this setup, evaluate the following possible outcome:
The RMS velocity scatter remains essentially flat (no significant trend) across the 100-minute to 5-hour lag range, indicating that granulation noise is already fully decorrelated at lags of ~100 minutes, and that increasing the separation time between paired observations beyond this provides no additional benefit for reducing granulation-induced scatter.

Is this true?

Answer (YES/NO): NO